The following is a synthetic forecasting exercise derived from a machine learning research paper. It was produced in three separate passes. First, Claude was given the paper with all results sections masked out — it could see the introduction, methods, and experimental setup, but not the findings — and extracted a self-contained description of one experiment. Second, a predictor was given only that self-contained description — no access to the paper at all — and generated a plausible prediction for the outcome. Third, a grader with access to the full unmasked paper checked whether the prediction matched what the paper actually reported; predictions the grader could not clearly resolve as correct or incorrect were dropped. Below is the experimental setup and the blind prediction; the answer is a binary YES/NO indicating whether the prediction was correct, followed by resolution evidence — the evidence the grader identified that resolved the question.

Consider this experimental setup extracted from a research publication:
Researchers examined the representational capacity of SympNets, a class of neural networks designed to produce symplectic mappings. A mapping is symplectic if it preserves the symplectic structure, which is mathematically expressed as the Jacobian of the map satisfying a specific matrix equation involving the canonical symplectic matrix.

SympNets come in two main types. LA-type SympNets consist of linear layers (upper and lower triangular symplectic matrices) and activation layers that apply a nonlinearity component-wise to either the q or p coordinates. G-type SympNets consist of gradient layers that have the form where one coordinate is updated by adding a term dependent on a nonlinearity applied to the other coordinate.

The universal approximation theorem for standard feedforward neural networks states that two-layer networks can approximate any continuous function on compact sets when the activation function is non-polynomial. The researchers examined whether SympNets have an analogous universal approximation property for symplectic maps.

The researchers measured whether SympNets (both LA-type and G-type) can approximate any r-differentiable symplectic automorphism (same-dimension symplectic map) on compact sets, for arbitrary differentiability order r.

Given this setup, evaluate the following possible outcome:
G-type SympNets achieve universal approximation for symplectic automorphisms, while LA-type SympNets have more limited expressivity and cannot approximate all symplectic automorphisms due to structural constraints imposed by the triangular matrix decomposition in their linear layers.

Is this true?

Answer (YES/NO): NO